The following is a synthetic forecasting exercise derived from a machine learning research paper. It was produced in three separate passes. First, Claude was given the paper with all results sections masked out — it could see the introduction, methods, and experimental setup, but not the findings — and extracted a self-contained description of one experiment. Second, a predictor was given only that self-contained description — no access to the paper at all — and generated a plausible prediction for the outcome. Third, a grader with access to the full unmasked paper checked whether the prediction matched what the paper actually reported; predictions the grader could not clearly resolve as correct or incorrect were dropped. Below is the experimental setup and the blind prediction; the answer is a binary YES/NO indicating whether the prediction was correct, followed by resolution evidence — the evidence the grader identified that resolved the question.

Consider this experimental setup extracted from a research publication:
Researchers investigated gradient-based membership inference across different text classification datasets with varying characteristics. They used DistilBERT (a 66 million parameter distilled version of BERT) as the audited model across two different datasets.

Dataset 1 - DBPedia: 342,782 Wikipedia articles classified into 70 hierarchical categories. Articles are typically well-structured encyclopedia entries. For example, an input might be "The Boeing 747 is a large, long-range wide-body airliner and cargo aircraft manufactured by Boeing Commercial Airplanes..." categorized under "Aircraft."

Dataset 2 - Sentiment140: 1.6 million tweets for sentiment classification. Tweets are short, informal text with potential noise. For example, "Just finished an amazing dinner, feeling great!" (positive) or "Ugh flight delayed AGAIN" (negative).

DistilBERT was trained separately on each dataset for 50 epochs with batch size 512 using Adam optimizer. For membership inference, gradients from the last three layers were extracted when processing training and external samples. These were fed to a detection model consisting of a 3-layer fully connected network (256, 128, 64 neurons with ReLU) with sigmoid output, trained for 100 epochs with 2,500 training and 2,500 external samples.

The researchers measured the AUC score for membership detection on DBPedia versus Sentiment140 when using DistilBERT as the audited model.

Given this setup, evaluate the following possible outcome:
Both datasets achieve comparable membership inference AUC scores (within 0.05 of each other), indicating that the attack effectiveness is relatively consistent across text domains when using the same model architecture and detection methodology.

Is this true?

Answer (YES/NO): YES